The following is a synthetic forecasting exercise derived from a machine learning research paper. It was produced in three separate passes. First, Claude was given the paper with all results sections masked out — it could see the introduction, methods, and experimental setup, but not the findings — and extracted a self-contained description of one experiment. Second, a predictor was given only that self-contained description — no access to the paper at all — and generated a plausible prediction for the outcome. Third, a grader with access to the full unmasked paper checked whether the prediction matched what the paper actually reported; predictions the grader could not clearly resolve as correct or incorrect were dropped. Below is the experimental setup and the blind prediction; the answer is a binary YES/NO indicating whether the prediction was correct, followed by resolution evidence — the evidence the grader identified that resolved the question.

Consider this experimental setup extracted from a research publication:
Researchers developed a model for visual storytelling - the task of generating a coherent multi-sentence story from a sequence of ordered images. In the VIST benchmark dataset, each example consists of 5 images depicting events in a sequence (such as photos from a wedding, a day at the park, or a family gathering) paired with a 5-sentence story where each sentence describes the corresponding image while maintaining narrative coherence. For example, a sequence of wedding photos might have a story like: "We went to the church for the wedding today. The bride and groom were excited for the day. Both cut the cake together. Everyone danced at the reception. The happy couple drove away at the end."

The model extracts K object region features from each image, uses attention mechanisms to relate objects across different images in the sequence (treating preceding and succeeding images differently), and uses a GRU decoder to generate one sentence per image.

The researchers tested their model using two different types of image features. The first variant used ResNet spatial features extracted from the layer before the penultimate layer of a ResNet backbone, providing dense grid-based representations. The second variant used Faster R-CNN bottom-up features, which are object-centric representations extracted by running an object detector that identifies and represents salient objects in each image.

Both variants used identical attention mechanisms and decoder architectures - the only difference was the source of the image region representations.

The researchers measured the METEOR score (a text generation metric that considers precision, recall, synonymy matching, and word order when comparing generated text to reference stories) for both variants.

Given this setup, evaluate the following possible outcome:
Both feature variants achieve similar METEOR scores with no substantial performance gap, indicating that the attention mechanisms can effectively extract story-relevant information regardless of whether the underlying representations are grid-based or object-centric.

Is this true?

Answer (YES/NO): YES